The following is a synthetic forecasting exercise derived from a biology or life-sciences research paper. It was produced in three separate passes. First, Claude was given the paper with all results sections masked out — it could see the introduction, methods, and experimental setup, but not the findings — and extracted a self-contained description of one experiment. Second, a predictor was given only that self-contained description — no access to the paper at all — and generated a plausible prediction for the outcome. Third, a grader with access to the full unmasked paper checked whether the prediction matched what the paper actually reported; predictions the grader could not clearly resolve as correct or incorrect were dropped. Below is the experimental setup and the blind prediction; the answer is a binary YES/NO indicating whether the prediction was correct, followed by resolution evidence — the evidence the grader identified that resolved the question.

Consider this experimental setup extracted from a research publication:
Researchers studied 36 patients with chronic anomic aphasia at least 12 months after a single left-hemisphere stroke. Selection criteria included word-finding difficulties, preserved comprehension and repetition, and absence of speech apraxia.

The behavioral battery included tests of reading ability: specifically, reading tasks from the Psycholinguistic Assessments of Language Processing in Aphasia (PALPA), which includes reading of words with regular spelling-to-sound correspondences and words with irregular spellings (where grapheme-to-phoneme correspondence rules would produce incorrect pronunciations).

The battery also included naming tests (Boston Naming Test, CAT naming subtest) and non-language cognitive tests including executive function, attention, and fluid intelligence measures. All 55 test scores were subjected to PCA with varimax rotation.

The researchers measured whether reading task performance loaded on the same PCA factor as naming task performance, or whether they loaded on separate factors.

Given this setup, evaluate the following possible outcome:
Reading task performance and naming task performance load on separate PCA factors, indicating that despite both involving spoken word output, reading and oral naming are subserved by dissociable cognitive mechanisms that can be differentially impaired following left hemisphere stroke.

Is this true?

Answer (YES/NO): NO